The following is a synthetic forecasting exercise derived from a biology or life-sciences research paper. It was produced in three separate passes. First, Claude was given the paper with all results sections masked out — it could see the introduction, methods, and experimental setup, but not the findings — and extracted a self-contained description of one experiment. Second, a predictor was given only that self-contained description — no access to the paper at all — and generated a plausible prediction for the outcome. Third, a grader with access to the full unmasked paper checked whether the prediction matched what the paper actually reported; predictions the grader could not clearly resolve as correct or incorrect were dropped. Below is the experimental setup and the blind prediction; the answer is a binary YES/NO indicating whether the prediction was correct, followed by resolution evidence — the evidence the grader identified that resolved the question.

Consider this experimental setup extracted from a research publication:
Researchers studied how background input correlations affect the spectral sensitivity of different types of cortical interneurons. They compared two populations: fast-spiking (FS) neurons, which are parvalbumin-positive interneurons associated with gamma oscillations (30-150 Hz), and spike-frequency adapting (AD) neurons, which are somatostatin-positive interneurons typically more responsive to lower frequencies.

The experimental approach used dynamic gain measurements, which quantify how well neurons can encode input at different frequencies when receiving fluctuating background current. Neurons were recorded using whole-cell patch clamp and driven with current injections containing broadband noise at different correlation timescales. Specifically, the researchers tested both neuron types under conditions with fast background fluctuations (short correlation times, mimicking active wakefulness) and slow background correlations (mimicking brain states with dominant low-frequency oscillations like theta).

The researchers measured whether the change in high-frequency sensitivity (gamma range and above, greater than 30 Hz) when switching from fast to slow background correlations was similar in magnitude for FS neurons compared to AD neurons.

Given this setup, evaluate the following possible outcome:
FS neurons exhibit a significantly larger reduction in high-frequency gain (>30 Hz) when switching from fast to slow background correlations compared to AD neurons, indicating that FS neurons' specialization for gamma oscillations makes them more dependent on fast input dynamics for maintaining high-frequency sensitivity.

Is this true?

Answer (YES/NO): NO